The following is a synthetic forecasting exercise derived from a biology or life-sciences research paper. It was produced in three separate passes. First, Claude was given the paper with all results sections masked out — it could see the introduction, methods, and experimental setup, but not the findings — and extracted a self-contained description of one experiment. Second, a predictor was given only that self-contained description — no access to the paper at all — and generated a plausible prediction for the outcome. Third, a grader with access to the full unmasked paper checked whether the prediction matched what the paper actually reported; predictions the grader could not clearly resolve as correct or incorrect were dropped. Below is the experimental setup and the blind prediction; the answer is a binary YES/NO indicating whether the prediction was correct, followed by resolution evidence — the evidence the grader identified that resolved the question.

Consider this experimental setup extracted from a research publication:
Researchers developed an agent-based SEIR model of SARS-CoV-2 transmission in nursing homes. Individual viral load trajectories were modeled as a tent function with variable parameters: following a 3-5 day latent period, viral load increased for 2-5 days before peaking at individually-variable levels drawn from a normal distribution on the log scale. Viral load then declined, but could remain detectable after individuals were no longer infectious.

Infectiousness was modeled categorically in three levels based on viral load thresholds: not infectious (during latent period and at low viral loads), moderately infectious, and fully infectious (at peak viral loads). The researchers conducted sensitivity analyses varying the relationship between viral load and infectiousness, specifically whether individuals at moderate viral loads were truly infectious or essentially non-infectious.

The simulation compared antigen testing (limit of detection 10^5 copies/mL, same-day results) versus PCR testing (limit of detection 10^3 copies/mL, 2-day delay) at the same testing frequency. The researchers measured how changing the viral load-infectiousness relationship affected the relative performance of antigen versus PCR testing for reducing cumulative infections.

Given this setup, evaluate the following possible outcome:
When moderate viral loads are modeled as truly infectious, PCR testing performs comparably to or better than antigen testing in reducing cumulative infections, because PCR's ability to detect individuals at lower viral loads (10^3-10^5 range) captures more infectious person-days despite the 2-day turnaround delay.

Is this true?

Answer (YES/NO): NO